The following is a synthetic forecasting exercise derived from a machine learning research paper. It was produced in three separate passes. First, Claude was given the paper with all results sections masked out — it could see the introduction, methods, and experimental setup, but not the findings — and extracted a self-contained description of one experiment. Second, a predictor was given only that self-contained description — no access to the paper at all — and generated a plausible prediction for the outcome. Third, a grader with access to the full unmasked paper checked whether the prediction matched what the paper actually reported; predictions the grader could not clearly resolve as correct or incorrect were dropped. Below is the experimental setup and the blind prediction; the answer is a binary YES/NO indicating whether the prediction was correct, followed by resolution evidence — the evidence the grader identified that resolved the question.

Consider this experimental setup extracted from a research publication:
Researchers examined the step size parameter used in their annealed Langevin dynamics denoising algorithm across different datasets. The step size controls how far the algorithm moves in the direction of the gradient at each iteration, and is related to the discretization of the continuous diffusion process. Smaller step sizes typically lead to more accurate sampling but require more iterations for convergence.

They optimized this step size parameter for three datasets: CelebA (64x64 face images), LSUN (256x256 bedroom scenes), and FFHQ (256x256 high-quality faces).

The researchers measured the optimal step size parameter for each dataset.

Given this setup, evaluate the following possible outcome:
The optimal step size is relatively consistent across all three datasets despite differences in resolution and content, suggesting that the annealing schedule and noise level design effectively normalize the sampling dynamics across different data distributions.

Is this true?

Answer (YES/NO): YES